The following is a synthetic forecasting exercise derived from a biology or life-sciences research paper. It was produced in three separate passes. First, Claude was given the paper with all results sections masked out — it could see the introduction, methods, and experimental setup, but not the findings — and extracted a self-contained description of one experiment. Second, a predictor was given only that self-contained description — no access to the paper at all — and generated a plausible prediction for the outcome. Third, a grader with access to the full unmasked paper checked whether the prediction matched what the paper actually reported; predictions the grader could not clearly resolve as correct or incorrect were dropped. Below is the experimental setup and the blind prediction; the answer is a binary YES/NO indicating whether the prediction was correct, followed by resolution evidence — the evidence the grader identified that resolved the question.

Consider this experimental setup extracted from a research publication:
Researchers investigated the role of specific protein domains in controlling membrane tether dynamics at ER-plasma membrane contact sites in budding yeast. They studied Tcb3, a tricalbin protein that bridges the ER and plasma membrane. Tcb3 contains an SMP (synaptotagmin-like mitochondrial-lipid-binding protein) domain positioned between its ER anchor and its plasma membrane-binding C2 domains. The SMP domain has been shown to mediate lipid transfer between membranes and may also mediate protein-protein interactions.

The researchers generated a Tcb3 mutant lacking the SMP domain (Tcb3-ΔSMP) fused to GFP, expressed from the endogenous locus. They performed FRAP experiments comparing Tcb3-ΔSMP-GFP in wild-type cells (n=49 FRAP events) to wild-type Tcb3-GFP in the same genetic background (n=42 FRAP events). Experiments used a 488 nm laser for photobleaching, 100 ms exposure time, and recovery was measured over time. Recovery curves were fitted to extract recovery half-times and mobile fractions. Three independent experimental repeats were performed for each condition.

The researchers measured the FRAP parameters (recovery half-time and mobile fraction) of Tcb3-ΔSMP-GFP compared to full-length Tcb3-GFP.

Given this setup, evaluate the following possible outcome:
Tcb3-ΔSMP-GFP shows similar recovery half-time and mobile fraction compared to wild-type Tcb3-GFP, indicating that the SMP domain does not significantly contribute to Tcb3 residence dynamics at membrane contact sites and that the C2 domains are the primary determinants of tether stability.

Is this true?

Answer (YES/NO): NO